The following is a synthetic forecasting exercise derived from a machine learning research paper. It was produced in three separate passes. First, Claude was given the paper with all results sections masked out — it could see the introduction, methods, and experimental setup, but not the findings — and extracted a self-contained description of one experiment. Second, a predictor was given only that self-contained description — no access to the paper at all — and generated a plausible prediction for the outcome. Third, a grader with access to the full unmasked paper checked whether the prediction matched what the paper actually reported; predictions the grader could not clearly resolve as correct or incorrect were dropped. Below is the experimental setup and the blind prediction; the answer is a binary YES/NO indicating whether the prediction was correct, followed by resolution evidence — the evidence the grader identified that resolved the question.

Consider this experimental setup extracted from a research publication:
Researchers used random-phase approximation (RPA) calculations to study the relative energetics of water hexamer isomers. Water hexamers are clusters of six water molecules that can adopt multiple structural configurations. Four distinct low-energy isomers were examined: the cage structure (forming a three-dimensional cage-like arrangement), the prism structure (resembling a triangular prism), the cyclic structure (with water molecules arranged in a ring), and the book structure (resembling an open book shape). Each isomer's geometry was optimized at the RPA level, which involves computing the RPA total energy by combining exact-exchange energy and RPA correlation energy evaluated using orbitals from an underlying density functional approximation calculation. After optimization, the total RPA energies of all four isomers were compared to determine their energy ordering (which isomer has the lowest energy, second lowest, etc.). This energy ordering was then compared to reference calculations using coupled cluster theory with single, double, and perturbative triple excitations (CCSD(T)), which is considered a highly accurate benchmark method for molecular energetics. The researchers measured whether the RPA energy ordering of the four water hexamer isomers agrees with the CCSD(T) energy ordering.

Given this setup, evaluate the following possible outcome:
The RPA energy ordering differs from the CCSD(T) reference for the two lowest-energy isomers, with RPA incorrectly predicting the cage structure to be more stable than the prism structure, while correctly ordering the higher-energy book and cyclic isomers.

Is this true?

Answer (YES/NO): NO